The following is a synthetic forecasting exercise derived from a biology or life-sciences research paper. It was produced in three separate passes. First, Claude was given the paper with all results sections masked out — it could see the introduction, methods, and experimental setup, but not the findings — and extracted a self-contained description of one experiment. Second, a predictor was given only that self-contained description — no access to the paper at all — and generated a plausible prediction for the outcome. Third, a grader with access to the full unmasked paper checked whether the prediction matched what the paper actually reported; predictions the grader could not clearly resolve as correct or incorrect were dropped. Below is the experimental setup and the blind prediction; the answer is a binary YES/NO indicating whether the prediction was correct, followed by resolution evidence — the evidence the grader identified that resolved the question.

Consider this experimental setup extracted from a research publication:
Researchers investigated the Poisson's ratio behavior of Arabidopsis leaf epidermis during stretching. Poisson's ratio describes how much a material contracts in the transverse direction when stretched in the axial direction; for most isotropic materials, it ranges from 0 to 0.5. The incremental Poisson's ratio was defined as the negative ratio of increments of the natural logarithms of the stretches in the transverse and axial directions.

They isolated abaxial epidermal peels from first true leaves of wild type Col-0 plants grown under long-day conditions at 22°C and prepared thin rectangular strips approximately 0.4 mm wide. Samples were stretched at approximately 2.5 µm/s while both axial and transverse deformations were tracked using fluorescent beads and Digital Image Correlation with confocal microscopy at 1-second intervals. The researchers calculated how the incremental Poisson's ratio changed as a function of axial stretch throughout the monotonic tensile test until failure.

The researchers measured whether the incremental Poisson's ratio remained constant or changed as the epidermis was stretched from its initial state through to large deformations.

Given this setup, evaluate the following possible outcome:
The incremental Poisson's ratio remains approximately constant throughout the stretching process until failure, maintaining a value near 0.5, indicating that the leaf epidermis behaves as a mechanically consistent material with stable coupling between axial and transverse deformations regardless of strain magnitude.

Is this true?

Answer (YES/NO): NO